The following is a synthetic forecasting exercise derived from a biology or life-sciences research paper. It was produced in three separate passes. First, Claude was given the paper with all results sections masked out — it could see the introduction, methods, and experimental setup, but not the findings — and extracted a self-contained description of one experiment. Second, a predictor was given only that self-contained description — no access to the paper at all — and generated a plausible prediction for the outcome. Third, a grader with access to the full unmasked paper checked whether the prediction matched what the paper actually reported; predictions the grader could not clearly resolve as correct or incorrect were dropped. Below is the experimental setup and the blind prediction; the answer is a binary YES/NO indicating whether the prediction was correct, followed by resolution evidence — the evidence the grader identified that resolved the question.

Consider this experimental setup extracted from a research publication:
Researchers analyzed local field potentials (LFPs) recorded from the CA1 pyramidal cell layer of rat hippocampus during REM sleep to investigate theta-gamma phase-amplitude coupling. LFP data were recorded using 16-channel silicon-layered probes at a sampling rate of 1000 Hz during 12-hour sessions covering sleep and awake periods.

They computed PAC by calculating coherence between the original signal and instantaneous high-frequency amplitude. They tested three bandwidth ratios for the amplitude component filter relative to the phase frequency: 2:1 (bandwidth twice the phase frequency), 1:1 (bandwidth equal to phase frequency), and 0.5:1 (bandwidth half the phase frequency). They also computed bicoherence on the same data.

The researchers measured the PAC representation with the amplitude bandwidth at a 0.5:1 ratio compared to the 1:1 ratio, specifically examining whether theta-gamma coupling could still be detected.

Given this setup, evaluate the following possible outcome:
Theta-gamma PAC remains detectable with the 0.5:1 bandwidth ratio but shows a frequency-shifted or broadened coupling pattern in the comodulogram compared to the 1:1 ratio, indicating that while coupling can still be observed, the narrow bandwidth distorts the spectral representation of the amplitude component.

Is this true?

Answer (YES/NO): NO